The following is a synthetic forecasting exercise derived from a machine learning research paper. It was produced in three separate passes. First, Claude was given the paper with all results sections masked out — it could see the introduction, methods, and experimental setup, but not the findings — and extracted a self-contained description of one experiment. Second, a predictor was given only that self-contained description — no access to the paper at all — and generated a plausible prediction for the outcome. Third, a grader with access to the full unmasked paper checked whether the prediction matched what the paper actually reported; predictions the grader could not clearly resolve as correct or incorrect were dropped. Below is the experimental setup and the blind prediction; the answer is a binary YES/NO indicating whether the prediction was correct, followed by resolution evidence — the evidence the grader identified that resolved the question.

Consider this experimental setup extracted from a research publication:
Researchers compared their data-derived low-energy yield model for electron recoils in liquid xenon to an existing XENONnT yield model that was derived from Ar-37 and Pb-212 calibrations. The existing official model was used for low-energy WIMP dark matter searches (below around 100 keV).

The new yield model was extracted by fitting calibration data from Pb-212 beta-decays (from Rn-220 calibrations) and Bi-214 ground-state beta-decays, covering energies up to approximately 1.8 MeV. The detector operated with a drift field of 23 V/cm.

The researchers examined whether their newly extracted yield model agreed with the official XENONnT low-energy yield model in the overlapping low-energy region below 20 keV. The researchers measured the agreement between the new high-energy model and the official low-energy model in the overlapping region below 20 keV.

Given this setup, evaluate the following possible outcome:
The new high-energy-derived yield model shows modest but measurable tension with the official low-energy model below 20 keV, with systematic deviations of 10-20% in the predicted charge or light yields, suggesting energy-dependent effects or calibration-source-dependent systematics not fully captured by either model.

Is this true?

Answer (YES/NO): NO